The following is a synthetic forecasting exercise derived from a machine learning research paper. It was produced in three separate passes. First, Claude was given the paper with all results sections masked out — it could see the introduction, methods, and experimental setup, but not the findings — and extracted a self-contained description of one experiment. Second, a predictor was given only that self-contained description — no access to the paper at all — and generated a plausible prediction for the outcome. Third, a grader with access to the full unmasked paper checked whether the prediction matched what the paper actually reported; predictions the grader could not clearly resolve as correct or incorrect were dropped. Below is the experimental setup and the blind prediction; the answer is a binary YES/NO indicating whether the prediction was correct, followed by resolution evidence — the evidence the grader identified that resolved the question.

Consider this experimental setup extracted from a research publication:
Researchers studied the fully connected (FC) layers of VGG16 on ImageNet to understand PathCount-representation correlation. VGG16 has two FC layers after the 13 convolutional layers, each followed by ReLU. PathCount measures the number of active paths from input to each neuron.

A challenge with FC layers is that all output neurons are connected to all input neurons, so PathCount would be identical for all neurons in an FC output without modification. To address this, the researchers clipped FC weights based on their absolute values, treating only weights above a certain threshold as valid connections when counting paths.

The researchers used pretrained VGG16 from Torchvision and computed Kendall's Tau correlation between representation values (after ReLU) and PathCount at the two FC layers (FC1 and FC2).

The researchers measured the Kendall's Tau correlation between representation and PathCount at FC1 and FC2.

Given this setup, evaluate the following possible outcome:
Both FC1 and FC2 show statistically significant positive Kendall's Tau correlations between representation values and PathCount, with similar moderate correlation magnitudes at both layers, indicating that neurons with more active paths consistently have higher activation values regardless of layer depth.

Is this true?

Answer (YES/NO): NO